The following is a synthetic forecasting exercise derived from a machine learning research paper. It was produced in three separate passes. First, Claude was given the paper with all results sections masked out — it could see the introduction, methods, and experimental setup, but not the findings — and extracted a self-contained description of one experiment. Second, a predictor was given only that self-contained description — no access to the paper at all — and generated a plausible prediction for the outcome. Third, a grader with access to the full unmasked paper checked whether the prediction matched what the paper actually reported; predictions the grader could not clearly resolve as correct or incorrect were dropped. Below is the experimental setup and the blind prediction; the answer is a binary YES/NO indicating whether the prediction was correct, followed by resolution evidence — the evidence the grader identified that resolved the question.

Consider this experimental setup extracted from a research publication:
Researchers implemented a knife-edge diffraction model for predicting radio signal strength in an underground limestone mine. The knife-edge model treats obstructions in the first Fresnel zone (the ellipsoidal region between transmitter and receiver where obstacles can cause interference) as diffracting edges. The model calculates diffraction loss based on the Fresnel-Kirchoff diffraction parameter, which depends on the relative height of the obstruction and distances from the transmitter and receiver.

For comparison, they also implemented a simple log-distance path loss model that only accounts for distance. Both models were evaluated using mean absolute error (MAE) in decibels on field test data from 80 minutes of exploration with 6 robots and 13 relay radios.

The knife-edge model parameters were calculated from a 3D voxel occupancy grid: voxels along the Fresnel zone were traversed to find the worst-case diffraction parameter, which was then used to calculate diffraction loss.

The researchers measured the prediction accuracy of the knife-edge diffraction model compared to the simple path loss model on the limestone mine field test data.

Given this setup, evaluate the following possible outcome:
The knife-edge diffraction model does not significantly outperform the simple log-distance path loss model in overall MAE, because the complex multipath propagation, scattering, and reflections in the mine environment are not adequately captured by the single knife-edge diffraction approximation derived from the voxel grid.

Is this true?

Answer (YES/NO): NO